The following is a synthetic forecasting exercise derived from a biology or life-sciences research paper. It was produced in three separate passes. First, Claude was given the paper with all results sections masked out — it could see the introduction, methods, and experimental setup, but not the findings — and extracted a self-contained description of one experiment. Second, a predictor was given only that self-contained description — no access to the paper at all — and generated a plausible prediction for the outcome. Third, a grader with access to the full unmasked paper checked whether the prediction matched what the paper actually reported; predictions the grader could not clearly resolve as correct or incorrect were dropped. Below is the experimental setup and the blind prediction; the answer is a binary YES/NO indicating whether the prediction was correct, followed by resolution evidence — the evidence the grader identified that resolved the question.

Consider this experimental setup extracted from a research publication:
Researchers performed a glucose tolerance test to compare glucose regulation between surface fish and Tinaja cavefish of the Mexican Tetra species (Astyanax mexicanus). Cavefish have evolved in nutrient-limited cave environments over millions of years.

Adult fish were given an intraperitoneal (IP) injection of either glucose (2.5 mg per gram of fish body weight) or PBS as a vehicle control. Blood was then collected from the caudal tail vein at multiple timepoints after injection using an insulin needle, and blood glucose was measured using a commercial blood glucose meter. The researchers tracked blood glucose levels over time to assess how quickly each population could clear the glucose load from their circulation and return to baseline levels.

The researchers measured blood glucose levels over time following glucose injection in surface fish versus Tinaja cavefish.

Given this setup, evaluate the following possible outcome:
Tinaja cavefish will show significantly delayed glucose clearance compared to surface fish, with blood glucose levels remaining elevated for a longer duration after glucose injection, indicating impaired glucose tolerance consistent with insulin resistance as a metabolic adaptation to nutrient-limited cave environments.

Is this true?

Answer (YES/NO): YES